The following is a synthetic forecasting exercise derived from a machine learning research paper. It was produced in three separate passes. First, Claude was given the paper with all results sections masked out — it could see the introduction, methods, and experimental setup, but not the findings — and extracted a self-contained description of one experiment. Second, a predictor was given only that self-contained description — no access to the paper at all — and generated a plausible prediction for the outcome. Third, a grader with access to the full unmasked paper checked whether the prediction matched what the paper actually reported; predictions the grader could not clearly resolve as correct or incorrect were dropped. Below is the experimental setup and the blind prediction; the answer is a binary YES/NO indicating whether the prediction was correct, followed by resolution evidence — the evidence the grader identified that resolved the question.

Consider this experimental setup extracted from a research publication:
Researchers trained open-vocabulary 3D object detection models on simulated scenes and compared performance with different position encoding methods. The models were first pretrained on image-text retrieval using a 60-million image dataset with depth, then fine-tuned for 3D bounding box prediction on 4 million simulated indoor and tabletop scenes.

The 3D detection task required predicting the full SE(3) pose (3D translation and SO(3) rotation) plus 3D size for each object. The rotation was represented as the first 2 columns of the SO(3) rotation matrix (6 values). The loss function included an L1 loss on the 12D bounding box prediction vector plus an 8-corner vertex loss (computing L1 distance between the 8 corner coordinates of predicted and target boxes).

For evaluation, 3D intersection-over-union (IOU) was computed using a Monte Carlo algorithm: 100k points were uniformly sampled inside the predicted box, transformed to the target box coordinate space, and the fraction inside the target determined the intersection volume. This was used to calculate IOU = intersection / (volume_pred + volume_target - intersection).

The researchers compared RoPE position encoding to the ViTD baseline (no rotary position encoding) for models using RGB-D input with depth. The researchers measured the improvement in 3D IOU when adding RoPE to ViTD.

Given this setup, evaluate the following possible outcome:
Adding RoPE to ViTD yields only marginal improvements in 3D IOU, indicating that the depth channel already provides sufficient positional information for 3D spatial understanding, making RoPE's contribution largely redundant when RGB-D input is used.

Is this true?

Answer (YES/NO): NO